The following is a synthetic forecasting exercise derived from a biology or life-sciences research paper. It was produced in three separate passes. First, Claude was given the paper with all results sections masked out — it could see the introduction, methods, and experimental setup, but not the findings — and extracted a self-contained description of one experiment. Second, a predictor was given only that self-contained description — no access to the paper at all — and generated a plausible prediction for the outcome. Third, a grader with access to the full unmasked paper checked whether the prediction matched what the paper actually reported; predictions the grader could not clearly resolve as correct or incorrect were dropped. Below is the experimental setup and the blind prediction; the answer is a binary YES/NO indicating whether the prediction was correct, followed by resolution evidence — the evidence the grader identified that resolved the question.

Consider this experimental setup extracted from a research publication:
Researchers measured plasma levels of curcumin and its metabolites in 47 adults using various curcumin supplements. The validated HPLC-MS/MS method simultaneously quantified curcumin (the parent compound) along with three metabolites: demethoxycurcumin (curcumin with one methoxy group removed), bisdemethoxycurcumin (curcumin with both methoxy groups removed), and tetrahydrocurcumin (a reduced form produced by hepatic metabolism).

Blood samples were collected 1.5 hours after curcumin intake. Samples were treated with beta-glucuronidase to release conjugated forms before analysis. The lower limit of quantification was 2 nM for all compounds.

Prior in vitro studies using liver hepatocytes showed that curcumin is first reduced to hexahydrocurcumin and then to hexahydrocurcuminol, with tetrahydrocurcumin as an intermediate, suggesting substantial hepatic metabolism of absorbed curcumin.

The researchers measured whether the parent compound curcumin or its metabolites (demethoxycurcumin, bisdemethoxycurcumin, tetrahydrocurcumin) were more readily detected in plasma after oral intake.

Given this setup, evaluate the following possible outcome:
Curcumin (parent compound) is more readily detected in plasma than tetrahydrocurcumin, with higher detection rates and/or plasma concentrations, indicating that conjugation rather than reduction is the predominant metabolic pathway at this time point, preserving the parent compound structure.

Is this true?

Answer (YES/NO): YES